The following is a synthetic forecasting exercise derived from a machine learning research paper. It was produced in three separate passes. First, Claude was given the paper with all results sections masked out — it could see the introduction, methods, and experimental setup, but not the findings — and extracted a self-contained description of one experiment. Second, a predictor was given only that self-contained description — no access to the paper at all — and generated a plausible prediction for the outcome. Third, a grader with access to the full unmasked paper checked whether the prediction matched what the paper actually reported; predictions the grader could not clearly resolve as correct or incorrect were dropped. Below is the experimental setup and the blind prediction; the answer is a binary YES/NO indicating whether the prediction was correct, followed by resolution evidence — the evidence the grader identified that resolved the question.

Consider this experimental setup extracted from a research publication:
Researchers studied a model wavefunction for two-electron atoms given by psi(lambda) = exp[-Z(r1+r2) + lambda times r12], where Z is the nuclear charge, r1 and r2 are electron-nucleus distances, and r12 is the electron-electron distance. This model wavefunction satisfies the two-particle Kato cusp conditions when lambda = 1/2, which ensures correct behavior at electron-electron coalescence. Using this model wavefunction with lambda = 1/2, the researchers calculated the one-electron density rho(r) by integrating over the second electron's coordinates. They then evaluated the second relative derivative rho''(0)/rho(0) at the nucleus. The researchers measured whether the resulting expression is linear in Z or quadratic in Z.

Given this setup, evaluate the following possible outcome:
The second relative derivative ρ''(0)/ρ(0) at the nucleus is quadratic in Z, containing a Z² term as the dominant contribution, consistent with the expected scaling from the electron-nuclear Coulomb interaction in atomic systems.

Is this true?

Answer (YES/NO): YES